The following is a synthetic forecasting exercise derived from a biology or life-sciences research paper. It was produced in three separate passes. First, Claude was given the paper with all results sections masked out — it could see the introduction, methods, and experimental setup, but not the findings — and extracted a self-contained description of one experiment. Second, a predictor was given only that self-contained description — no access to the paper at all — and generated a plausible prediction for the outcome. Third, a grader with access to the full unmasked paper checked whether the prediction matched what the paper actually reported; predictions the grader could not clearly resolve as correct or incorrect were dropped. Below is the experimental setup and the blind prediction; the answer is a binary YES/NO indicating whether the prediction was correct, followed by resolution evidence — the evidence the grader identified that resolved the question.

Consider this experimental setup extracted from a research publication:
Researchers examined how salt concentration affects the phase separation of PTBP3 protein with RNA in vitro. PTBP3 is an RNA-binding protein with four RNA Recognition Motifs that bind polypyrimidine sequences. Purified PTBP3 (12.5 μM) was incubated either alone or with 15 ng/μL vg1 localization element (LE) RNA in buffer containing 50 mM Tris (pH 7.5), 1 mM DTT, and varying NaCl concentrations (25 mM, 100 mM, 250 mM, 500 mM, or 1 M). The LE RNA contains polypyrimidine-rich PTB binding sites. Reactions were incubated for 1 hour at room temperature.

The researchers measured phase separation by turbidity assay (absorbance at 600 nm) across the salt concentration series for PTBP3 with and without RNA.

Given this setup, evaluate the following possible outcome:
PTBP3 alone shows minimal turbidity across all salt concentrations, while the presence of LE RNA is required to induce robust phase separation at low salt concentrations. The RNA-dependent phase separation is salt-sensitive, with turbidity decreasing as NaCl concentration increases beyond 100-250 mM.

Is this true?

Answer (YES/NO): NO